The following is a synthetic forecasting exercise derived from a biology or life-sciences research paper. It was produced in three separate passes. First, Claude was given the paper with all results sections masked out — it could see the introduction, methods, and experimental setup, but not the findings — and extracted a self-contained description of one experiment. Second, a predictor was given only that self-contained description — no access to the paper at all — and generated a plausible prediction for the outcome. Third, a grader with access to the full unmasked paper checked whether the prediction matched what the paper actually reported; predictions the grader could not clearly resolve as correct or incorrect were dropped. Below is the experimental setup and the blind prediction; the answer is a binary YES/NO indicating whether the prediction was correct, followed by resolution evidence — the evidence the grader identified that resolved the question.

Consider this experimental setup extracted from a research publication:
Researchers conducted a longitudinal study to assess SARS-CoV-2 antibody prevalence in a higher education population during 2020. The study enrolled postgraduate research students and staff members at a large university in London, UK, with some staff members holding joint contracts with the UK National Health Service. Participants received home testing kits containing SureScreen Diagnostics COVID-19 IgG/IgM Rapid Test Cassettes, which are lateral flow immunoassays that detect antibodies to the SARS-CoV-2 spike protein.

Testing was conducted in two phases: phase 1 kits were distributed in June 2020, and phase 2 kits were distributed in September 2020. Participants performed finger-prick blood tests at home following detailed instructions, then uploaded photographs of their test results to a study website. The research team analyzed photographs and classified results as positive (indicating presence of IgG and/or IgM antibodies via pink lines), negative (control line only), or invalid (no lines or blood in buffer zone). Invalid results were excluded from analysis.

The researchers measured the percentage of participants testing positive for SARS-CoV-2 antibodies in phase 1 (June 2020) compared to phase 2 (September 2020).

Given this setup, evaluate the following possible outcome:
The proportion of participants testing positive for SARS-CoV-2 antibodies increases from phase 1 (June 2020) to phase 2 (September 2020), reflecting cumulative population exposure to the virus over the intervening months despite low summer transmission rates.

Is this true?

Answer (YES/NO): NO